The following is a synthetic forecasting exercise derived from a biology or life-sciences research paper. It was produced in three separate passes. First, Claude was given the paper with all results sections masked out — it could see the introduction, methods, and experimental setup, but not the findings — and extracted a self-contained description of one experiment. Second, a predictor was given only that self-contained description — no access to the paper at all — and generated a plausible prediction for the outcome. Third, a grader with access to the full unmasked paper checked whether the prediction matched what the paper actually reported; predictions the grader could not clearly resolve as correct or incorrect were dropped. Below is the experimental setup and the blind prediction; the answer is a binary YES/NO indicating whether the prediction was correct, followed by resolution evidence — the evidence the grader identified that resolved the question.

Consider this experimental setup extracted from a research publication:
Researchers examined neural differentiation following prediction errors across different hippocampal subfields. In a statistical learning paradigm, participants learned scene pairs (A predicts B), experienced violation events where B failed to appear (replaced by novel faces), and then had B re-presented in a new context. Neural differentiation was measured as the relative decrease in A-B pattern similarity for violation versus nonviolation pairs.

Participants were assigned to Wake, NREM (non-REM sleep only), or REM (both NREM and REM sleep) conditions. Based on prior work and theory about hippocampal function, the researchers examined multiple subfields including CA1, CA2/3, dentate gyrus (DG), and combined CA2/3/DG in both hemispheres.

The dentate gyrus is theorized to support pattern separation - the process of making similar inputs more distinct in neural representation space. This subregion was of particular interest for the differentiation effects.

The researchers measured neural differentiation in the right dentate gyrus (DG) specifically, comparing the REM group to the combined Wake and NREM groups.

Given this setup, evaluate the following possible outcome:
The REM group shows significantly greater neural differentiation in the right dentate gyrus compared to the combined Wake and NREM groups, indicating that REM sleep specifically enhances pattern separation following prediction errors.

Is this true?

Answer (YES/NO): NO